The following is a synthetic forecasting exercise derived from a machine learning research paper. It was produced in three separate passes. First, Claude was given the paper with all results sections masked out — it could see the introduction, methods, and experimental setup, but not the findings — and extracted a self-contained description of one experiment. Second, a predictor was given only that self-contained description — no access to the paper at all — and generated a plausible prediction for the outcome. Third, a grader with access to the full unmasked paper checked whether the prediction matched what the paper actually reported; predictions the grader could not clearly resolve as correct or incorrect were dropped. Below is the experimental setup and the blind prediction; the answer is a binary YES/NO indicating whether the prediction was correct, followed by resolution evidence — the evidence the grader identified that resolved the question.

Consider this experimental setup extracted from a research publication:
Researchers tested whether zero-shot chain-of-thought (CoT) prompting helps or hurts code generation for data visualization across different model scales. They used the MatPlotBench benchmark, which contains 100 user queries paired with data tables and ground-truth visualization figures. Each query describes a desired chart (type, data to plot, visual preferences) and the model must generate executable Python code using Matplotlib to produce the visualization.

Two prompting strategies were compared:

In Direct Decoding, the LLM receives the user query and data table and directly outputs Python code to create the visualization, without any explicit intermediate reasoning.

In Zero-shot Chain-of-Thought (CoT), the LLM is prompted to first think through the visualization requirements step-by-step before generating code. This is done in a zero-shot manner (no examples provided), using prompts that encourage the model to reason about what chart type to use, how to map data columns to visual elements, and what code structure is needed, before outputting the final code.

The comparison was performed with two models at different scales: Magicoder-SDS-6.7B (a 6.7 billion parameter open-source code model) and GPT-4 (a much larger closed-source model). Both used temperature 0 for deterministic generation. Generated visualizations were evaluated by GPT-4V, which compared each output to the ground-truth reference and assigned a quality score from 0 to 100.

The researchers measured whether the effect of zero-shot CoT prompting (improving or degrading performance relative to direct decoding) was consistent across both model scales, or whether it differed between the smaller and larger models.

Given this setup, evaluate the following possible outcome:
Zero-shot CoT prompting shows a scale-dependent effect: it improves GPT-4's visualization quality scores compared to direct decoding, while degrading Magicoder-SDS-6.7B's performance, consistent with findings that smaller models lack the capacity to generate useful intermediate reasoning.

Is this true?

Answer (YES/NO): NO